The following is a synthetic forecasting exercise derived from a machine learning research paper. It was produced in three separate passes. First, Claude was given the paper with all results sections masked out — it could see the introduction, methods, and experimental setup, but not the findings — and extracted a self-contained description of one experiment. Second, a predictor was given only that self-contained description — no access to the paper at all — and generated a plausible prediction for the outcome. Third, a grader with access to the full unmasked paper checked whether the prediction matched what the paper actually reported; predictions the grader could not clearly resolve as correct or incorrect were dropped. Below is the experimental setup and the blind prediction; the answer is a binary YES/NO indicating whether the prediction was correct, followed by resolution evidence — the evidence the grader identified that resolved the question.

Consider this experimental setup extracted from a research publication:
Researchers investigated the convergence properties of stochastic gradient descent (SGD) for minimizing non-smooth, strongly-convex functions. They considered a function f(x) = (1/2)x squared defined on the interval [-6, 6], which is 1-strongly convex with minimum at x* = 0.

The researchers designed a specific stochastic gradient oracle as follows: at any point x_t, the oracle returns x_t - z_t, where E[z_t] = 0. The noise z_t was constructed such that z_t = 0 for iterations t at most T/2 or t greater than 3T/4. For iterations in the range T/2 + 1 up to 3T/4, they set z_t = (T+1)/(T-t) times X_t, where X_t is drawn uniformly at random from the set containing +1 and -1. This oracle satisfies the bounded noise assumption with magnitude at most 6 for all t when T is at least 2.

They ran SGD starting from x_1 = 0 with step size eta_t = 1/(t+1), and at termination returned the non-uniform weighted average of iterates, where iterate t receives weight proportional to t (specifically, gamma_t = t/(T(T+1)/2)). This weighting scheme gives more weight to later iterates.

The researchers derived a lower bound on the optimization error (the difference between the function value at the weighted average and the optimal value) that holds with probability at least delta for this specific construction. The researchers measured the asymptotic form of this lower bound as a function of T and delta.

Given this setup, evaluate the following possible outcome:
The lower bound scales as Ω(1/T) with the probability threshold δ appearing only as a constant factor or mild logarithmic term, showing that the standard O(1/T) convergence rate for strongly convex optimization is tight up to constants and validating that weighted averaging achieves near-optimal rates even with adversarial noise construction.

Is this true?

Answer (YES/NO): YES